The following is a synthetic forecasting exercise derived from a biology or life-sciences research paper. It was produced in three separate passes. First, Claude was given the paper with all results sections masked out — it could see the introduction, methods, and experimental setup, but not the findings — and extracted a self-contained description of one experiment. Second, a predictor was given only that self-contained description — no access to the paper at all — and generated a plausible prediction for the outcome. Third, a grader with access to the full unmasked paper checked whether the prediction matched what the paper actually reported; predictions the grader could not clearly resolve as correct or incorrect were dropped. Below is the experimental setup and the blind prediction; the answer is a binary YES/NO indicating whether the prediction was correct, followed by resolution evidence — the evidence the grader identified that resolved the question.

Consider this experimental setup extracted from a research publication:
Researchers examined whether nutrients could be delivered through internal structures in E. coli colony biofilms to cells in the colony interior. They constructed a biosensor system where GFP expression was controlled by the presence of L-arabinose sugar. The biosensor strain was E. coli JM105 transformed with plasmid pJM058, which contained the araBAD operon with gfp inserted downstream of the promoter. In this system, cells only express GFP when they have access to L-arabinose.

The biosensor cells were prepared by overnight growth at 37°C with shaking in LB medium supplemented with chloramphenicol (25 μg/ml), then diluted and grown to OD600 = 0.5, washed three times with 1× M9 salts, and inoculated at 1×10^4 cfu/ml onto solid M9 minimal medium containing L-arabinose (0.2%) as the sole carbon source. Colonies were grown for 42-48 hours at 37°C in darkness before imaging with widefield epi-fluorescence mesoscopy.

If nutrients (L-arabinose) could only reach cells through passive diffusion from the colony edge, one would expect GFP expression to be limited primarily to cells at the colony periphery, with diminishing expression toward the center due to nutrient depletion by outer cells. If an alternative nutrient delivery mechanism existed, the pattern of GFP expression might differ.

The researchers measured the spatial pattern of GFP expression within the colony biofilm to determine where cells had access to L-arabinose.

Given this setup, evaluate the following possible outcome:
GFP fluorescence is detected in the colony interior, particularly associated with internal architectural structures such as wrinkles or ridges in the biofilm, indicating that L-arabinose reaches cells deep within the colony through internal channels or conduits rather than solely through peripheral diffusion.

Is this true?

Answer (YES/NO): YES